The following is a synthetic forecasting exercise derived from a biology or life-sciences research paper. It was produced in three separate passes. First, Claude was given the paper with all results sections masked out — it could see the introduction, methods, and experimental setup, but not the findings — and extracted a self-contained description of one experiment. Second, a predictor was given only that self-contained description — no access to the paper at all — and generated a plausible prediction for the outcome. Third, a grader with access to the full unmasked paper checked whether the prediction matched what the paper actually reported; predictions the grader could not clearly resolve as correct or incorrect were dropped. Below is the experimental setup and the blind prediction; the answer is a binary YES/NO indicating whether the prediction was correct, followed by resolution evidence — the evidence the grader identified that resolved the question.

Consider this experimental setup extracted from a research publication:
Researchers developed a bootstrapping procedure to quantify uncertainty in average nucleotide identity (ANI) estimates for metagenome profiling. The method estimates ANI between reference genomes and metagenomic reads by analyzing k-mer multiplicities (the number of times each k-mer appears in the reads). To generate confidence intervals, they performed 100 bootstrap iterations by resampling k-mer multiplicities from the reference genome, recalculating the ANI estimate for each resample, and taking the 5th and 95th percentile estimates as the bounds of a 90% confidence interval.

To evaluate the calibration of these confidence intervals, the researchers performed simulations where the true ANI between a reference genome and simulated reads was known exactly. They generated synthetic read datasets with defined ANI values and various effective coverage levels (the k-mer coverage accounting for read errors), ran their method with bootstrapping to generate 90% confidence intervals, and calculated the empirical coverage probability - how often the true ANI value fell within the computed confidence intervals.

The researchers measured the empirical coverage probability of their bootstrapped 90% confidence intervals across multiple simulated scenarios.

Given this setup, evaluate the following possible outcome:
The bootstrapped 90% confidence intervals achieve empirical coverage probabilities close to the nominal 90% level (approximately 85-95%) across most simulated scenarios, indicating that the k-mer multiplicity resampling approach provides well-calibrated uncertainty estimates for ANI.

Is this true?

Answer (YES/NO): NO